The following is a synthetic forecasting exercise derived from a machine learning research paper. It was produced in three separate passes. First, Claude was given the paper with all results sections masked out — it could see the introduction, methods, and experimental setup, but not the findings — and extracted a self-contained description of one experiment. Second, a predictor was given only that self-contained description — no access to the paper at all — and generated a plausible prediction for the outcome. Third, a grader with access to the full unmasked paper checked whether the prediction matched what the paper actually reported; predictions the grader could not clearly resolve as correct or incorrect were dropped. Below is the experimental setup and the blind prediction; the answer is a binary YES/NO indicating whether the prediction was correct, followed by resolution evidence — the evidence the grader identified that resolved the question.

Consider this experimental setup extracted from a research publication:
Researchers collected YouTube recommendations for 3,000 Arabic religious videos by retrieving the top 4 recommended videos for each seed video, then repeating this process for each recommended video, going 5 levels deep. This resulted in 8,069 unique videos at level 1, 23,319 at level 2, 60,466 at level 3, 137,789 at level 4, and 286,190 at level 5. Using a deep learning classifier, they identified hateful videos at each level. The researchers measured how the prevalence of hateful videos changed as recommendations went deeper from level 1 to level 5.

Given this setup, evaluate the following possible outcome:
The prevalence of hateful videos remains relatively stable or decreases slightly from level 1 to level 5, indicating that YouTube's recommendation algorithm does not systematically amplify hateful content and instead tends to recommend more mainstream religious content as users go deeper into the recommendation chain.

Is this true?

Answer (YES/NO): YES